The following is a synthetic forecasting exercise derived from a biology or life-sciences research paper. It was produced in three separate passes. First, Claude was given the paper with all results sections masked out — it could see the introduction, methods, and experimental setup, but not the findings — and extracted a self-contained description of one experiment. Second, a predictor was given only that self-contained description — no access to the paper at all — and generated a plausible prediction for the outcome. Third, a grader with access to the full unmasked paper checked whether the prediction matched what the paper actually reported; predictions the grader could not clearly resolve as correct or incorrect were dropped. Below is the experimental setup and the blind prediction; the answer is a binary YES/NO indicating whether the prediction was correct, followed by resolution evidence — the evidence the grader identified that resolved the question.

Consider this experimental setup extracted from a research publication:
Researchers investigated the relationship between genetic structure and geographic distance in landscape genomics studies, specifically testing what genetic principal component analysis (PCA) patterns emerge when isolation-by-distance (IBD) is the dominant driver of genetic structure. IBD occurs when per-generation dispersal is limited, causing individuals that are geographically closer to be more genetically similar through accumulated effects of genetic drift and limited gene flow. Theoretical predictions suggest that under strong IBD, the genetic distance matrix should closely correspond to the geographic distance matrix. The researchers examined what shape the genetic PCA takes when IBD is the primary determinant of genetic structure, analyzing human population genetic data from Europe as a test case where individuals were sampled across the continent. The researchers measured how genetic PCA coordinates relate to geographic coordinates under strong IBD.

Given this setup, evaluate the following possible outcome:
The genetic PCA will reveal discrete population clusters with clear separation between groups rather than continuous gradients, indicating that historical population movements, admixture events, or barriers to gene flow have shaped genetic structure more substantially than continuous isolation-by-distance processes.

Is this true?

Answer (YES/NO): NO